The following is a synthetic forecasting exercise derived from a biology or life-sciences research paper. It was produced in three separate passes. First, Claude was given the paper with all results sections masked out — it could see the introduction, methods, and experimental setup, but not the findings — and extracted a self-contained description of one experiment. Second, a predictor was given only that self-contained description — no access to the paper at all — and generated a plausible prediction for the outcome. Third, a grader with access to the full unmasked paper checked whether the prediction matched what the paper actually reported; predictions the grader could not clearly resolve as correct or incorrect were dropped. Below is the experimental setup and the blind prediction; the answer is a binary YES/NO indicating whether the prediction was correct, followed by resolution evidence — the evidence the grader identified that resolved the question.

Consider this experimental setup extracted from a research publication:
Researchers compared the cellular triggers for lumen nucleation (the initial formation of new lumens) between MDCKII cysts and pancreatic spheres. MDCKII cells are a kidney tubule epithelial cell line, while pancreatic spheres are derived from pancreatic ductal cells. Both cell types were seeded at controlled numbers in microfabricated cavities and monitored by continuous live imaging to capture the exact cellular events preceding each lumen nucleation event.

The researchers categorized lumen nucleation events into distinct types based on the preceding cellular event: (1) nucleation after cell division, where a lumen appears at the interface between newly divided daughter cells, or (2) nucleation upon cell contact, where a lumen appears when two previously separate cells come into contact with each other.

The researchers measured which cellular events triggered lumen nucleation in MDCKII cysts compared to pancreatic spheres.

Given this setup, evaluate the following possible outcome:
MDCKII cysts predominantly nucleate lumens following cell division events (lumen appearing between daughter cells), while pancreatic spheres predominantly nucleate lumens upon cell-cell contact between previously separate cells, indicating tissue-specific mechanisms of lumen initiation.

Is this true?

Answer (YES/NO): NO